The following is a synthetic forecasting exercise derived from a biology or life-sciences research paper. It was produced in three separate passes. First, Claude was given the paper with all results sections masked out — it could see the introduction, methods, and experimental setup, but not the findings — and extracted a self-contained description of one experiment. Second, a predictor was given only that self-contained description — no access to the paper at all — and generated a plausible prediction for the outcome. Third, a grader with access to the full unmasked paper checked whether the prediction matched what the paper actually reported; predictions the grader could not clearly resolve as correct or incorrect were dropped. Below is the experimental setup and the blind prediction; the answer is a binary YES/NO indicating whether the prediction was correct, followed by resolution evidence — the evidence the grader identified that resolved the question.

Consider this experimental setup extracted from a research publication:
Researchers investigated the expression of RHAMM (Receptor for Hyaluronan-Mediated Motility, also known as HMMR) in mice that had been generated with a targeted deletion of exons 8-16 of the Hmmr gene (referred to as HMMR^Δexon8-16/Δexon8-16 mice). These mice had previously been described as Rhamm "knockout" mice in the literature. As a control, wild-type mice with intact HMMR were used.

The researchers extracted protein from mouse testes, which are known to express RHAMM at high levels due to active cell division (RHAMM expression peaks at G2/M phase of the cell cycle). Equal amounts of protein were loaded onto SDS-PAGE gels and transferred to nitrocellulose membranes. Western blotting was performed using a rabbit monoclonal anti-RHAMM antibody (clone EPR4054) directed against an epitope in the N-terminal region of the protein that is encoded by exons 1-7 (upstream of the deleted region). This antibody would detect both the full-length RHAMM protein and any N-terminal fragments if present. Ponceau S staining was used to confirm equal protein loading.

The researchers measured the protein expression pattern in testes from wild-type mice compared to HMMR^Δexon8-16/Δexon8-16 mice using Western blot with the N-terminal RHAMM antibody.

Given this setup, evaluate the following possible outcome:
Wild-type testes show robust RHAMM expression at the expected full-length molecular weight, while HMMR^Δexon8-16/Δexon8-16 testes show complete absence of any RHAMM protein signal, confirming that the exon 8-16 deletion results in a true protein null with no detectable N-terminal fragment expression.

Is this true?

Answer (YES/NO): NO